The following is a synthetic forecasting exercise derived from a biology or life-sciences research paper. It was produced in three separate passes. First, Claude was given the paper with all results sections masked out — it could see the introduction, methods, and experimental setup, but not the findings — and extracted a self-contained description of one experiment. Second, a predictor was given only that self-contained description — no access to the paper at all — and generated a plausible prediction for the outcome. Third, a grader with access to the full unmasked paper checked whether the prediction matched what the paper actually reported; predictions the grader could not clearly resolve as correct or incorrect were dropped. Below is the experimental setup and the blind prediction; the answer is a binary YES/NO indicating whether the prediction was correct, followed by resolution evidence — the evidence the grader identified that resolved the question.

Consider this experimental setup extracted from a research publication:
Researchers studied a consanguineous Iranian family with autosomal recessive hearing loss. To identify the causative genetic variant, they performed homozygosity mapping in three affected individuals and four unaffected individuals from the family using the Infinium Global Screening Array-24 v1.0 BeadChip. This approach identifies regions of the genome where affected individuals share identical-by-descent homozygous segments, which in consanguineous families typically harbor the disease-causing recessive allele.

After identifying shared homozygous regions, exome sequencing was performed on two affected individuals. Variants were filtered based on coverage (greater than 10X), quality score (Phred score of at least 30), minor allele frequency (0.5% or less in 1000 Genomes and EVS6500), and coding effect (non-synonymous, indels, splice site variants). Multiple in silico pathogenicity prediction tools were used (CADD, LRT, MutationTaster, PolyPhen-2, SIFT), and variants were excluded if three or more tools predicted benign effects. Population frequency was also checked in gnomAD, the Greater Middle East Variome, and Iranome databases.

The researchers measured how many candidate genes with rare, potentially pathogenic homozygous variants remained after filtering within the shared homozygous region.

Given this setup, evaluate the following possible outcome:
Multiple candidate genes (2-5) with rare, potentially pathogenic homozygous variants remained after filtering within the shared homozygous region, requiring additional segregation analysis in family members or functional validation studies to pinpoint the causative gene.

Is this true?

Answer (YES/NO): NO